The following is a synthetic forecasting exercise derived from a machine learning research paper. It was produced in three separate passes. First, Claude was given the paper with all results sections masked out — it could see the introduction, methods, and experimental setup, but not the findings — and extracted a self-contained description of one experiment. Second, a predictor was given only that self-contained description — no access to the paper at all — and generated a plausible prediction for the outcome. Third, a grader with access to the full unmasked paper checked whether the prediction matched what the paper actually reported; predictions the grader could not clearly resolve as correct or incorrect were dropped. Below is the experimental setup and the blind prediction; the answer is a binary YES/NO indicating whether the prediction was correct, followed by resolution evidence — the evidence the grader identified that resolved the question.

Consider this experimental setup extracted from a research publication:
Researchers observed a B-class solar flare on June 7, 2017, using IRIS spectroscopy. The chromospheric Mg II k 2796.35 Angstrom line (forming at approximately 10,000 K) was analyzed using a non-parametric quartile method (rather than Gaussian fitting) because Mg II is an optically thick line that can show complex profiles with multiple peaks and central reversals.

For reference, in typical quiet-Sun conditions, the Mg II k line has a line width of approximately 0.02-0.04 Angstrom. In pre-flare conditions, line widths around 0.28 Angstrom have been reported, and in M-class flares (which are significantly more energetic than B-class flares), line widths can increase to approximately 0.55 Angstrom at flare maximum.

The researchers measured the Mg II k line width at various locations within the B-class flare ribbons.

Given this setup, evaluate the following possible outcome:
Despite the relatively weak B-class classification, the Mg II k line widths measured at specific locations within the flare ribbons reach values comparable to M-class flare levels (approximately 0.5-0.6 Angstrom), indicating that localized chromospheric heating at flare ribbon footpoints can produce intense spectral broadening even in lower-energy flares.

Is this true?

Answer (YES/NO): NO